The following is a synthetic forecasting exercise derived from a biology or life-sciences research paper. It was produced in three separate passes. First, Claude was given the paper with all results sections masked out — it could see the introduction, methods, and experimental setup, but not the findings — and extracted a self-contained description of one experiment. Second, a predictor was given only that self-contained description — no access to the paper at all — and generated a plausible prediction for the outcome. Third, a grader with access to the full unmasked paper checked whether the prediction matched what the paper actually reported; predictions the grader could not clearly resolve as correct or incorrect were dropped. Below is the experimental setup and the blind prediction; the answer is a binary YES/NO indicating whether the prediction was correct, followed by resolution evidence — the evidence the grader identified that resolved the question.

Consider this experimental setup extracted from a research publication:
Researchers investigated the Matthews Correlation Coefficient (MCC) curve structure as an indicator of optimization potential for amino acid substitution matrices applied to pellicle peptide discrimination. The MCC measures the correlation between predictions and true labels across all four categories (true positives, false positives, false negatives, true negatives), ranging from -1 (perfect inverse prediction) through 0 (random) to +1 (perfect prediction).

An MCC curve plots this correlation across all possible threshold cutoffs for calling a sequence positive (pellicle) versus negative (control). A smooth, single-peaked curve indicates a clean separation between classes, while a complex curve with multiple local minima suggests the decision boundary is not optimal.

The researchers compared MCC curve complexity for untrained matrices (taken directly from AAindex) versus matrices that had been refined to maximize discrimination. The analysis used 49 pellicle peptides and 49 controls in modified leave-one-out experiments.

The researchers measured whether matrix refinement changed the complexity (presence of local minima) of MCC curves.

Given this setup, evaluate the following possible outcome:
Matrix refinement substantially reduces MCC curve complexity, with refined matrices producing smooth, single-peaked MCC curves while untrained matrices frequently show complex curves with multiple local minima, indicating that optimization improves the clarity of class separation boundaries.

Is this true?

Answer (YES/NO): YES